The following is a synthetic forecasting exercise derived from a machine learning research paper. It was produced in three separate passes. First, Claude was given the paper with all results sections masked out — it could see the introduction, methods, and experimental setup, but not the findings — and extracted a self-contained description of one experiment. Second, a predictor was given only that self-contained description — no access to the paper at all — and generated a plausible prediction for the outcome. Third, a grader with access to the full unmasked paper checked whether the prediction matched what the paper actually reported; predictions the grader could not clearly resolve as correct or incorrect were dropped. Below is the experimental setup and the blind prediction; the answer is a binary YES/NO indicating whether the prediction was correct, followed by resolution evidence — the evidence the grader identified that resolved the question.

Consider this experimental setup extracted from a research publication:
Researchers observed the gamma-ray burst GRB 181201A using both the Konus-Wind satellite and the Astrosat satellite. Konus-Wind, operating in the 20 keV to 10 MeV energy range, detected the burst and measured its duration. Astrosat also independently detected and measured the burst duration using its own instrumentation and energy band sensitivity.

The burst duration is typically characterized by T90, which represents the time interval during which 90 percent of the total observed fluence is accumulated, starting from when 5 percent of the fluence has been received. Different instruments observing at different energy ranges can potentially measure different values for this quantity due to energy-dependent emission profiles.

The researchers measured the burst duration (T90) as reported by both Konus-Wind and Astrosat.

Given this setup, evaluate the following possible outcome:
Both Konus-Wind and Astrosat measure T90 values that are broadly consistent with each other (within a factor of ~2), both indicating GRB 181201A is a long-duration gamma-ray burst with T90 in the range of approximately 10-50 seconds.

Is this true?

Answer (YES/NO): NO